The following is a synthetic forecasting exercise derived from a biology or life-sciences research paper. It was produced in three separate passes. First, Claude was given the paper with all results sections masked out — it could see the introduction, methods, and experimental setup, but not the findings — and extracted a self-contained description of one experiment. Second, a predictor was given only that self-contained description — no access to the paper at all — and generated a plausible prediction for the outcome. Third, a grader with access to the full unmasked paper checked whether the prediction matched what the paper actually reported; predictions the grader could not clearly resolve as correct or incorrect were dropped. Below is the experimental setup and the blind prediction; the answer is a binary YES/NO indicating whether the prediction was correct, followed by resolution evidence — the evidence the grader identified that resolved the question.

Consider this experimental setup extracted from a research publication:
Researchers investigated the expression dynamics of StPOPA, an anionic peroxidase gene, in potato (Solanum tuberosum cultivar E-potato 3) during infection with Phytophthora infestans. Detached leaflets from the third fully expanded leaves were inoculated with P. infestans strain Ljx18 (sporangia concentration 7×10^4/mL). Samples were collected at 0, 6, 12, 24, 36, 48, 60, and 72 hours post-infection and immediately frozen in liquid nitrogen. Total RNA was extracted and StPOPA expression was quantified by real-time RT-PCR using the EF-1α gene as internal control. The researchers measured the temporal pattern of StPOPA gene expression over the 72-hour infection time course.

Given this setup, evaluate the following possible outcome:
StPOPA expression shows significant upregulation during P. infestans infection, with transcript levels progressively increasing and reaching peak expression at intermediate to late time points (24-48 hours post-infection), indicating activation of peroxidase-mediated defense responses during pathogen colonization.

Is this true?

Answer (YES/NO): NO